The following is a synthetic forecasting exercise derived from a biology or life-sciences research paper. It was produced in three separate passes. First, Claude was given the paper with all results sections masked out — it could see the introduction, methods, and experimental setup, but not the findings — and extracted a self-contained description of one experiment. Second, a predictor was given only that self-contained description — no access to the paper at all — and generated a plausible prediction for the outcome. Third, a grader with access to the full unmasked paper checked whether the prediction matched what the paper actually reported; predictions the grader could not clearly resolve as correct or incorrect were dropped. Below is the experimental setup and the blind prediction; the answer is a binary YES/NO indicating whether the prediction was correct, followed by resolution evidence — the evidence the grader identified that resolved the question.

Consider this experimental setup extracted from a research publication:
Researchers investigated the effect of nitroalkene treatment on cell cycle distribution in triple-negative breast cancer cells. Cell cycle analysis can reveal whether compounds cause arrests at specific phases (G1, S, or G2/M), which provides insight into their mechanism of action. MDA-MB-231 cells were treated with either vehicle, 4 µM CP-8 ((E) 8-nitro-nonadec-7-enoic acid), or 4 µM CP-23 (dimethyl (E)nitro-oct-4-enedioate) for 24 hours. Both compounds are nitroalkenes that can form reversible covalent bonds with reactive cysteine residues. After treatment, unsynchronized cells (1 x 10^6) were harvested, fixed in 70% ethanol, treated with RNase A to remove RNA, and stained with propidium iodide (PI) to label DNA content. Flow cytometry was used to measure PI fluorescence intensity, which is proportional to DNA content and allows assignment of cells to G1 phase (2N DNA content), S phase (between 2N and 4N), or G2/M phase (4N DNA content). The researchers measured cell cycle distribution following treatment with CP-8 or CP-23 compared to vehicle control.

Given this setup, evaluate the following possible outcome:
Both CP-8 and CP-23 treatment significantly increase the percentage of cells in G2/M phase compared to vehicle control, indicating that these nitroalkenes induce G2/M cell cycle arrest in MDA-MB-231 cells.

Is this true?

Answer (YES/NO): NO